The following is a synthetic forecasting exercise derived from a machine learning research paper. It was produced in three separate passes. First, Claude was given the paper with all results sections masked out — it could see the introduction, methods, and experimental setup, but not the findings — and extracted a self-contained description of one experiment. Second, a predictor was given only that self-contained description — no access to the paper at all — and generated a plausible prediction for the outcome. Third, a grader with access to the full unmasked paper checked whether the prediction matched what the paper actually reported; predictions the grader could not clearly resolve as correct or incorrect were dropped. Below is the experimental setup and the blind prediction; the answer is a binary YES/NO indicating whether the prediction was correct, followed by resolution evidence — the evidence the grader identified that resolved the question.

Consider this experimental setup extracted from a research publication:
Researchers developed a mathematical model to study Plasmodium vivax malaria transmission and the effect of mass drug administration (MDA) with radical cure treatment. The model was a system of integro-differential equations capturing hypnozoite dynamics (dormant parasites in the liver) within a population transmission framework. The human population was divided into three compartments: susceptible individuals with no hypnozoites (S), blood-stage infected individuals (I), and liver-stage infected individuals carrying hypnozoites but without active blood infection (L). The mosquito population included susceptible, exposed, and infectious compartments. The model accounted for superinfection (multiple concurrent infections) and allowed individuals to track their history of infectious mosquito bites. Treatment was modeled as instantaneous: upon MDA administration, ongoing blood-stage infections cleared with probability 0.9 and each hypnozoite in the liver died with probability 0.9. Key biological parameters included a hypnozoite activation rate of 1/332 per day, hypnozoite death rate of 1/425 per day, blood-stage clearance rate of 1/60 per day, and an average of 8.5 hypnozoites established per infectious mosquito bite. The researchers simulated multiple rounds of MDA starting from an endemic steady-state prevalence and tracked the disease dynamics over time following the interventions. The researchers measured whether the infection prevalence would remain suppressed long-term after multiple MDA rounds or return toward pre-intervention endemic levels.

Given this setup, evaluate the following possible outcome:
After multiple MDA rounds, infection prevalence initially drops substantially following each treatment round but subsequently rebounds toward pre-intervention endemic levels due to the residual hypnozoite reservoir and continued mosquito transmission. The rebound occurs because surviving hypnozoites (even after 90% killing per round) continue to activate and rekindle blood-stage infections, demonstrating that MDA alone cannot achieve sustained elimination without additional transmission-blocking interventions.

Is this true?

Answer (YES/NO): YES